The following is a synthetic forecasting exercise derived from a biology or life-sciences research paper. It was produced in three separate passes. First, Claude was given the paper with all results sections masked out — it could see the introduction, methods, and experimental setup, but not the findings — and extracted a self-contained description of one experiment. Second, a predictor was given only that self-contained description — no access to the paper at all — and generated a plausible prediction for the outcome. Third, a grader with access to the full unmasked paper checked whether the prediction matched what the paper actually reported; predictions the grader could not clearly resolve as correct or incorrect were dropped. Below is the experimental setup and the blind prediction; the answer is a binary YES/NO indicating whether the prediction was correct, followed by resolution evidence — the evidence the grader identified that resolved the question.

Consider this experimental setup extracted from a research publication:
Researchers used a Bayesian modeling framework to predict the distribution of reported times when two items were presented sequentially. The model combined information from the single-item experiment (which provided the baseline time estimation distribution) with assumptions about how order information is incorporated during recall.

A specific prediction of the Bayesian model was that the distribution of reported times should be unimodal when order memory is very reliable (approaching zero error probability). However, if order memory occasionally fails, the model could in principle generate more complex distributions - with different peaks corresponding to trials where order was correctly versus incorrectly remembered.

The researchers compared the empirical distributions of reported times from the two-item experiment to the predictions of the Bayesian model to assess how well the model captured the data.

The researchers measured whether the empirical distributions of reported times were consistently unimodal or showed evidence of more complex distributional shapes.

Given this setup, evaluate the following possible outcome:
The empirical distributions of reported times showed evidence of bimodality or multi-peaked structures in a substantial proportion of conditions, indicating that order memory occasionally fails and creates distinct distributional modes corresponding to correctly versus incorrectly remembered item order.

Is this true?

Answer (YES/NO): NO